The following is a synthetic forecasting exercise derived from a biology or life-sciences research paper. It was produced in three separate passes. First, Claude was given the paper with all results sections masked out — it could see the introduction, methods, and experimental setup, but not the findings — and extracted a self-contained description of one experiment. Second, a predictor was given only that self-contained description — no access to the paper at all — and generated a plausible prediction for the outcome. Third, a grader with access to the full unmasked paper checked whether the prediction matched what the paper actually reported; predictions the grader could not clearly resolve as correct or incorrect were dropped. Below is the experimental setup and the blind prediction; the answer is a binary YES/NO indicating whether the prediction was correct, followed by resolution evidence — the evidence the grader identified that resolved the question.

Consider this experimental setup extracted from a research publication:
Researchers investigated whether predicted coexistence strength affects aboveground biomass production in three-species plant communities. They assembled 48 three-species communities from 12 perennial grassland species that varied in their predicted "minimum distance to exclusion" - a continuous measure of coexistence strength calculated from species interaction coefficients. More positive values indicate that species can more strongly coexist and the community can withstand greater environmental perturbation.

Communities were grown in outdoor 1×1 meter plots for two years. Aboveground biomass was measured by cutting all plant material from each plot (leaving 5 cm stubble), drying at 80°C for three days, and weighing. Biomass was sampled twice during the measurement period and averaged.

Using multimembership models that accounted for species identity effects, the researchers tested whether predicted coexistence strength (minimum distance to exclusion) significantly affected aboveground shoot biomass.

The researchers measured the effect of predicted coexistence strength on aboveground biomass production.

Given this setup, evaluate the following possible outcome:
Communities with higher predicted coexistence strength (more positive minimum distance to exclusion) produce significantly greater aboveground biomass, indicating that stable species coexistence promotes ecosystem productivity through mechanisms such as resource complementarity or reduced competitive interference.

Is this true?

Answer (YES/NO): NO